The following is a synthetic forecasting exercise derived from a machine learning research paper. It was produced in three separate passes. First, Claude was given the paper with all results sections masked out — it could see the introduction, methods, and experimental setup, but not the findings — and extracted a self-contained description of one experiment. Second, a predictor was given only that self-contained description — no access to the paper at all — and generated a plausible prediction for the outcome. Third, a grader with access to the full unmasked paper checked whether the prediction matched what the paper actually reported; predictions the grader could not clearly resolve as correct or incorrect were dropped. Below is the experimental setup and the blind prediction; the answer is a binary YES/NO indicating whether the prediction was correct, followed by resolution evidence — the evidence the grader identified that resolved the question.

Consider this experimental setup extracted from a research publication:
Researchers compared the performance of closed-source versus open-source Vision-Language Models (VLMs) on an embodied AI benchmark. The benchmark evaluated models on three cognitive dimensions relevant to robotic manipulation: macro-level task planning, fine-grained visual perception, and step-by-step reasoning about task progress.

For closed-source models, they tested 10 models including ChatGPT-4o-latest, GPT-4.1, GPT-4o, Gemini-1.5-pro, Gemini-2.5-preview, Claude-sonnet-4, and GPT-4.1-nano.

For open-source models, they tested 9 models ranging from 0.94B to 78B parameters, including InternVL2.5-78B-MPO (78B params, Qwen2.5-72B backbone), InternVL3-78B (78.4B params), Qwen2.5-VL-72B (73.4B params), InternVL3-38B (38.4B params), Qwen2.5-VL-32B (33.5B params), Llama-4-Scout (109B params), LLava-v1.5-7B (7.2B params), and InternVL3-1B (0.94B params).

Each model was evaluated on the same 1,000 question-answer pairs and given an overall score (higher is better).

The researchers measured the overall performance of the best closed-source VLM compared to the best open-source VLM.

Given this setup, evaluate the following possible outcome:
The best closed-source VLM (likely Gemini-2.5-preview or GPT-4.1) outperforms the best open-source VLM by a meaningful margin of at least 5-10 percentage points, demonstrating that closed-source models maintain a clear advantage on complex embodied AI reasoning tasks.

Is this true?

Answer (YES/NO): NO